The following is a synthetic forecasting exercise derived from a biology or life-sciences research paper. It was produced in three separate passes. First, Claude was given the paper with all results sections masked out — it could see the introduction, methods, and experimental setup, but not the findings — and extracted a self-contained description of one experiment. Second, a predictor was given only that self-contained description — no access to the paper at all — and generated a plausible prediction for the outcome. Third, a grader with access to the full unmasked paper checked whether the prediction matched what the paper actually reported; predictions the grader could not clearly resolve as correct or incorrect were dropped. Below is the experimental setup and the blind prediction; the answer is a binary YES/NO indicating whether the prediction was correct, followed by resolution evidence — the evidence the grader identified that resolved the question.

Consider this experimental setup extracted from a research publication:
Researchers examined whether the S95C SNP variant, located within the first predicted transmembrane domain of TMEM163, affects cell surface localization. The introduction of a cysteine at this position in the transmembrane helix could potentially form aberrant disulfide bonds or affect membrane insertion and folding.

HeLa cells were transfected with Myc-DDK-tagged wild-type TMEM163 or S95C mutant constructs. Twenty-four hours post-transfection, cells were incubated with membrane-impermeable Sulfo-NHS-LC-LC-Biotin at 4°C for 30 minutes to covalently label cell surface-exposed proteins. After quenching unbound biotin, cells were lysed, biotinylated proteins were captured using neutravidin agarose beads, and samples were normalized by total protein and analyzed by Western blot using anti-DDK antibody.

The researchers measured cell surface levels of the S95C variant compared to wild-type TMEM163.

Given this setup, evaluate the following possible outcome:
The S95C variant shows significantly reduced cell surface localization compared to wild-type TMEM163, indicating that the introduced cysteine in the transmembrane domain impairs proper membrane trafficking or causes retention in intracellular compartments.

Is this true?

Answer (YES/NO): NO